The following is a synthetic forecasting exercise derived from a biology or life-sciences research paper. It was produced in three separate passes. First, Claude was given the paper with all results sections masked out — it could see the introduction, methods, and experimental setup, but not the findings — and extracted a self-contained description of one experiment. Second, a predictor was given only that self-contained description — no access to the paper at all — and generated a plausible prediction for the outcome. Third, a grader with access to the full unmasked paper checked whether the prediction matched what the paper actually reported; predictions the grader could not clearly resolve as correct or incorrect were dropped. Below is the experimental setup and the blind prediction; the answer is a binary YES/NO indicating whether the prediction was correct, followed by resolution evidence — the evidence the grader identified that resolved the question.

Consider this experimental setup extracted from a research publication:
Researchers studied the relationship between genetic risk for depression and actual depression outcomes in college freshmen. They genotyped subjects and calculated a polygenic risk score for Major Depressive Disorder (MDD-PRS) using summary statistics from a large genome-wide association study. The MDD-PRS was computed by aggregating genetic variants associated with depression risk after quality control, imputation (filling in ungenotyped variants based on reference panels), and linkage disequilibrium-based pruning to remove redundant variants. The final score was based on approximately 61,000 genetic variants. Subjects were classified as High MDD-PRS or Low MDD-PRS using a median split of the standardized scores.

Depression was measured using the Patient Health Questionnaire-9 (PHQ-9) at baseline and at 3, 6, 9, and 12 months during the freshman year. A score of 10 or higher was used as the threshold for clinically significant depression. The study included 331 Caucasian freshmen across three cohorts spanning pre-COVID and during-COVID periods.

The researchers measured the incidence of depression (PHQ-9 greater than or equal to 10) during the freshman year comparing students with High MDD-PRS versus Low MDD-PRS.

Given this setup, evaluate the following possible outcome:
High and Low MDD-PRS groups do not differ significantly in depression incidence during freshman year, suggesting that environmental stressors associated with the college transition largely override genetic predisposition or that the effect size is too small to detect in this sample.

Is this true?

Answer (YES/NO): NO